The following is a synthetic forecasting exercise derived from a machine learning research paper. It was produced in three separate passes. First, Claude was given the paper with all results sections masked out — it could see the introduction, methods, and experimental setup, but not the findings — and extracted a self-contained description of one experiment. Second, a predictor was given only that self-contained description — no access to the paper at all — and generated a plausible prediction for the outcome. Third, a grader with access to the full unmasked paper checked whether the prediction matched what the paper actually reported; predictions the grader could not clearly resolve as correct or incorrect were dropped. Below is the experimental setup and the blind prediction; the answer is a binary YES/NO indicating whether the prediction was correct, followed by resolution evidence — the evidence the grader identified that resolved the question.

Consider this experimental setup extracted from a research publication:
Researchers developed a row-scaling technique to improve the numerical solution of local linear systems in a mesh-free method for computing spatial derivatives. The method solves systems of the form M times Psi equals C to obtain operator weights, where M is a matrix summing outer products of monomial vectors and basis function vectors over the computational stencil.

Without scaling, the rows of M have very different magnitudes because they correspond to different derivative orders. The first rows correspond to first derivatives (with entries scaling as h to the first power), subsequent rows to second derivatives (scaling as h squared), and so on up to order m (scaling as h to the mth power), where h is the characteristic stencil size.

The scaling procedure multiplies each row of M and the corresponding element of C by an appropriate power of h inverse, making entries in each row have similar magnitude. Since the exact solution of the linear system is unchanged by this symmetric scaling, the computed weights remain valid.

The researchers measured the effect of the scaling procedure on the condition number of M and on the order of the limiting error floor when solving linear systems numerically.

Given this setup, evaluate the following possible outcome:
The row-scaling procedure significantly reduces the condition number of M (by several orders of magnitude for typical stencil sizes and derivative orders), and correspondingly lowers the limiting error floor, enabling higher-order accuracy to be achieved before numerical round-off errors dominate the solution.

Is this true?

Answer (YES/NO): YES